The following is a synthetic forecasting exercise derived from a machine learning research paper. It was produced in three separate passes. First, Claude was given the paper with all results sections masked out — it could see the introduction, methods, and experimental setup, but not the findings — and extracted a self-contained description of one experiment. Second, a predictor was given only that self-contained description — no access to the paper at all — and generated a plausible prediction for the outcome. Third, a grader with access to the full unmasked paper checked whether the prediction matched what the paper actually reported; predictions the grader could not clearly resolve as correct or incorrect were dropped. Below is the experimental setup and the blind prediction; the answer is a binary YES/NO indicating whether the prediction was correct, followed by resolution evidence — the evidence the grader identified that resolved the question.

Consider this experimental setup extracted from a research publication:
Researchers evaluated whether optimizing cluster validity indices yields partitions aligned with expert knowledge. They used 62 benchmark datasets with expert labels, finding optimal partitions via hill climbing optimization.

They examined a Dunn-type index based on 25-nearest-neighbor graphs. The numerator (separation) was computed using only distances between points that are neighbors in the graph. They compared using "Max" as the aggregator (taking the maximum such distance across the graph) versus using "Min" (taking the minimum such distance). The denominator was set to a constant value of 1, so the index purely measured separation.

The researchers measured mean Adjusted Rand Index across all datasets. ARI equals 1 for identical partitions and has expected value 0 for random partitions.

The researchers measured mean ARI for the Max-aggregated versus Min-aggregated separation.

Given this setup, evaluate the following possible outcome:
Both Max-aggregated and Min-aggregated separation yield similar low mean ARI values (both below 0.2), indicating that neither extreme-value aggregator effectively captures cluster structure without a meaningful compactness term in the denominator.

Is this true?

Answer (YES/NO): NO